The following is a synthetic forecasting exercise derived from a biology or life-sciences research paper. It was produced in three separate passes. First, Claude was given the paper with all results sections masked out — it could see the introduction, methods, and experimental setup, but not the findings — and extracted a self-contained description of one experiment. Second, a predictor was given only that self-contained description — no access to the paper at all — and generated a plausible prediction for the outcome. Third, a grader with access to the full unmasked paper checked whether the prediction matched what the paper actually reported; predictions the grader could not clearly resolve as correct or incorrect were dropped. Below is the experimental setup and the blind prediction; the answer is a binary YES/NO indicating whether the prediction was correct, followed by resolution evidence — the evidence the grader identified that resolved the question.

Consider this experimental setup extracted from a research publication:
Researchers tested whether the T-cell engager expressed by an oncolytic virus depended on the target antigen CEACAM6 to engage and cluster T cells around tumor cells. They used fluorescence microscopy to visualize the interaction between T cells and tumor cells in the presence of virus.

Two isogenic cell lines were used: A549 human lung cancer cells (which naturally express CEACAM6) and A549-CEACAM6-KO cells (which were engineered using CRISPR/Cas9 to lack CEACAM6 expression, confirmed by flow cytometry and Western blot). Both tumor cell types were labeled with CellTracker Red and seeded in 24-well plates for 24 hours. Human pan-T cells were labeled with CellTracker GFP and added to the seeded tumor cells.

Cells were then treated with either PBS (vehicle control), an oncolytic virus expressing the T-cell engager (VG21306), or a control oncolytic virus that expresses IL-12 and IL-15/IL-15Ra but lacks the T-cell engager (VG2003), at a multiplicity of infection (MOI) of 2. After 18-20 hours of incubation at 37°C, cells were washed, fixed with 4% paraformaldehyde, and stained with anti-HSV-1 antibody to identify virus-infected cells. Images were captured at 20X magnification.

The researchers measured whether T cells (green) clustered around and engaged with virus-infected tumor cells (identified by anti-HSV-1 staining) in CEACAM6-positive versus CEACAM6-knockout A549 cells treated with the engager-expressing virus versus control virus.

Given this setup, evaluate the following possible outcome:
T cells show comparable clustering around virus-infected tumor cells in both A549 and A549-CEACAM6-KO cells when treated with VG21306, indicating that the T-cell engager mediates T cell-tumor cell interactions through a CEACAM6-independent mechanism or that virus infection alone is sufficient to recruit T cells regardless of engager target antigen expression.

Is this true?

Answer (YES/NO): NO